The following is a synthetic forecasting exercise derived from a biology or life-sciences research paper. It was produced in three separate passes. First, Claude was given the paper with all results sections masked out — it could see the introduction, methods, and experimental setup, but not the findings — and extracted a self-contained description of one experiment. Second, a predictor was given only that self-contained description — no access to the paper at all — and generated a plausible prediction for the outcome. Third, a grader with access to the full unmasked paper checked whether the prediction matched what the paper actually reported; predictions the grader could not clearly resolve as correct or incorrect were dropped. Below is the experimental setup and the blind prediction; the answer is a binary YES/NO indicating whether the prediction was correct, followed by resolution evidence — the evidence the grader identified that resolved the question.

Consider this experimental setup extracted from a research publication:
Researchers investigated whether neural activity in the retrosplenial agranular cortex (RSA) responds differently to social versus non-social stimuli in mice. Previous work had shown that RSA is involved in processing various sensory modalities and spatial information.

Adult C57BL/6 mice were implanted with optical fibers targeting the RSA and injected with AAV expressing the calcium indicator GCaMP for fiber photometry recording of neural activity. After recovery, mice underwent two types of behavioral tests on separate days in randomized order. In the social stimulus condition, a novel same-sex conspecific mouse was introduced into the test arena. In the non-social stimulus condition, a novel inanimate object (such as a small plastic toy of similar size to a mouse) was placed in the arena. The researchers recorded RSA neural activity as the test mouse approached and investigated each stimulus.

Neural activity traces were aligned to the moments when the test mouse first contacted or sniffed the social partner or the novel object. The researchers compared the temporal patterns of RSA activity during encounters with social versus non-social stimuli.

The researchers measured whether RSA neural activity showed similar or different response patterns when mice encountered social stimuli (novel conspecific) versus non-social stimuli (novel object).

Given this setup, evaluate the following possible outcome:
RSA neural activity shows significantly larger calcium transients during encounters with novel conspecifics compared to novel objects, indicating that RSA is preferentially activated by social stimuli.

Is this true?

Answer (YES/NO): NO